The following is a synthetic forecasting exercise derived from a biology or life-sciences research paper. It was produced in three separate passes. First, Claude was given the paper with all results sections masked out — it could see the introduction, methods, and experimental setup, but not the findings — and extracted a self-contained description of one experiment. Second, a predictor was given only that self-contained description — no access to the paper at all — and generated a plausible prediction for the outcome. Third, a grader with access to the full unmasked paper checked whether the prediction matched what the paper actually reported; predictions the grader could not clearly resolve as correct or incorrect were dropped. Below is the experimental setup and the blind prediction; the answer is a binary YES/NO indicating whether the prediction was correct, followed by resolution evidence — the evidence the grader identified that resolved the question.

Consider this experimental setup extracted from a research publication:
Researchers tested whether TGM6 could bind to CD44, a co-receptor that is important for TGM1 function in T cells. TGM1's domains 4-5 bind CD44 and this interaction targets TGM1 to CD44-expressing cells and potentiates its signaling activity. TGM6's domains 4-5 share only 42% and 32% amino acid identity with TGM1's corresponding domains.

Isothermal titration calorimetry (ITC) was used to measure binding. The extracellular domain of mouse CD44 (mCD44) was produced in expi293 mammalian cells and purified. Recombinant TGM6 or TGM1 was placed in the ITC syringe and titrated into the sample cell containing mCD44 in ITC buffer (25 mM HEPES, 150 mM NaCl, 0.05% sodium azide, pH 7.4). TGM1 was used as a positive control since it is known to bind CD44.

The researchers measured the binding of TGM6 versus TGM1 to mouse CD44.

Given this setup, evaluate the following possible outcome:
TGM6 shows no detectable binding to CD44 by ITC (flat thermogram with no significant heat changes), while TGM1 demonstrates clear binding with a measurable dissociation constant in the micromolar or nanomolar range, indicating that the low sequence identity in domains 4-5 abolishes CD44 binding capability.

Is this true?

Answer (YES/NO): YES